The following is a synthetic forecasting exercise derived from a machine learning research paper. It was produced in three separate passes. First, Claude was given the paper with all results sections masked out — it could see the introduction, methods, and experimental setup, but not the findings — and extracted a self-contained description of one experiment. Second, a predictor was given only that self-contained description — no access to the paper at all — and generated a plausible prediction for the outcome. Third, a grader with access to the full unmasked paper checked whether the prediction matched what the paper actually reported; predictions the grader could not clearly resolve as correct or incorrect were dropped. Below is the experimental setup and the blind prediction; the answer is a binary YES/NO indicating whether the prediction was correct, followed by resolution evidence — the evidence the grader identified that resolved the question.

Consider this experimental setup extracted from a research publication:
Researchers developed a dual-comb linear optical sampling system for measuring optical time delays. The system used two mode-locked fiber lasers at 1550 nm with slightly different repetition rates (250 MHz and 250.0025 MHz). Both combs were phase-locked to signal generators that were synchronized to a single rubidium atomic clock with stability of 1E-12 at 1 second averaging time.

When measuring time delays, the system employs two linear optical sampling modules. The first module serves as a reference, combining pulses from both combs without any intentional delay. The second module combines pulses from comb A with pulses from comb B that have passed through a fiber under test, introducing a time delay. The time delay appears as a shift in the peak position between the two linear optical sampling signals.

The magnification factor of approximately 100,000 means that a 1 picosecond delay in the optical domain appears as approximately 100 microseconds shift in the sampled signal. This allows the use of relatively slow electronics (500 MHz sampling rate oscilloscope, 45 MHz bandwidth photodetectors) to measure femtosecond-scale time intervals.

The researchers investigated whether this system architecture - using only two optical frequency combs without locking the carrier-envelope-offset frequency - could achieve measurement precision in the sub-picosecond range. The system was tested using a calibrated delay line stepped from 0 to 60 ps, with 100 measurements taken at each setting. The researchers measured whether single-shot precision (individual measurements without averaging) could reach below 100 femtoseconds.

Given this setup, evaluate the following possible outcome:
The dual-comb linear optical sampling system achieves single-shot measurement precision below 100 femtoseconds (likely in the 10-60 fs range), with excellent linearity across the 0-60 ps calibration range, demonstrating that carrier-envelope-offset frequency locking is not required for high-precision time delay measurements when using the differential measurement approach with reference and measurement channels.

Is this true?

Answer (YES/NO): NO